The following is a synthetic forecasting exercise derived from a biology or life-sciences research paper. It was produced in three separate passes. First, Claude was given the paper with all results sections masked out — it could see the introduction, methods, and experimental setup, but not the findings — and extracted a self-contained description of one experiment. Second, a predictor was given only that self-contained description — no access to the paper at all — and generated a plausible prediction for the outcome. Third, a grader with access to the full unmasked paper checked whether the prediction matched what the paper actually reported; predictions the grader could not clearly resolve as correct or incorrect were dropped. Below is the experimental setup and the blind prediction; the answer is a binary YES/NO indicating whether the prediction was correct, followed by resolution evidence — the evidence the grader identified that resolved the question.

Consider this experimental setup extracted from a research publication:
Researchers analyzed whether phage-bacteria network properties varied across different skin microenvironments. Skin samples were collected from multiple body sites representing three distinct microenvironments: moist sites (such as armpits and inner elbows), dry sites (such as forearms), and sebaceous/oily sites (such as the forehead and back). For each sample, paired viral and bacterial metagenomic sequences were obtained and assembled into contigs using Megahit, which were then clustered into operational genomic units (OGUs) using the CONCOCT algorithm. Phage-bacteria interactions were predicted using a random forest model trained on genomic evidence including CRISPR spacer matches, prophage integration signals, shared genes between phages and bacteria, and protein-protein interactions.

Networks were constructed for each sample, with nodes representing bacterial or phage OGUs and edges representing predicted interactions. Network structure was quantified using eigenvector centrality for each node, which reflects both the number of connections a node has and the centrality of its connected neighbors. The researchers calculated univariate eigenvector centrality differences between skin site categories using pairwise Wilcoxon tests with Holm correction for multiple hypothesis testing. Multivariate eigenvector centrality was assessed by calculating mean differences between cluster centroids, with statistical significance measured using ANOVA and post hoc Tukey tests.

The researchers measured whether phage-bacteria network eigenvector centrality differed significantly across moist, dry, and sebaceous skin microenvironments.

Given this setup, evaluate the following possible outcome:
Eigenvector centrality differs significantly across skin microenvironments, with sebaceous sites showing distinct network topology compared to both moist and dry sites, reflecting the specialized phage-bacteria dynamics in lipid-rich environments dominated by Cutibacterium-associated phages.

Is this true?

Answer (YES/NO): NO